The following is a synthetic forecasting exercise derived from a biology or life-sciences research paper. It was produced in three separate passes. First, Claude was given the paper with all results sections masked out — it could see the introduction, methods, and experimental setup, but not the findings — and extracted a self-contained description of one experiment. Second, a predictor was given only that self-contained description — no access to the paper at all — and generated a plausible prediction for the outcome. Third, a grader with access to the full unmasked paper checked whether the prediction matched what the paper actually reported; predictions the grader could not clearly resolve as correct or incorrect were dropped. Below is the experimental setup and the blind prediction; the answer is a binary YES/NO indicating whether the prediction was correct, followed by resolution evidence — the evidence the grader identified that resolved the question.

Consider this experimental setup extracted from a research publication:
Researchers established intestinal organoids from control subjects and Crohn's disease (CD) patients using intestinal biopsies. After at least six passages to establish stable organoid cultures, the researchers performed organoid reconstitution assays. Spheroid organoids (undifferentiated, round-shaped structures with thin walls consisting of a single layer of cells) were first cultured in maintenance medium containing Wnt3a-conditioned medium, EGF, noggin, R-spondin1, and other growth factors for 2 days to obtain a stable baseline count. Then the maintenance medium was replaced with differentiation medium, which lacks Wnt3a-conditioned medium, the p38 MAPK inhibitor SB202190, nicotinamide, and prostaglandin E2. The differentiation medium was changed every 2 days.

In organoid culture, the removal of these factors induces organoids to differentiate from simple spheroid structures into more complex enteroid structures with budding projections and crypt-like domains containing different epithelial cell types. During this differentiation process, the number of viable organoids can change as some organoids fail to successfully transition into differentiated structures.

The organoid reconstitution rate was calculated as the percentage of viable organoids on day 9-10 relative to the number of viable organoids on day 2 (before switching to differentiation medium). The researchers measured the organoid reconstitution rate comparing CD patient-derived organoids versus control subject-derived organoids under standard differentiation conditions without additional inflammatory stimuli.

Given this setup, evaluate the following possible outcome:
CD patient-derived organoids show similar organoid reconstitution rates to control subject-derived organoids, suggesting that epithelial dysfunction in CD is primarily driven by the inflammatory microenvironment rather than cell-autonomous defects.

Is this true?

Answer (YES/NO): YES